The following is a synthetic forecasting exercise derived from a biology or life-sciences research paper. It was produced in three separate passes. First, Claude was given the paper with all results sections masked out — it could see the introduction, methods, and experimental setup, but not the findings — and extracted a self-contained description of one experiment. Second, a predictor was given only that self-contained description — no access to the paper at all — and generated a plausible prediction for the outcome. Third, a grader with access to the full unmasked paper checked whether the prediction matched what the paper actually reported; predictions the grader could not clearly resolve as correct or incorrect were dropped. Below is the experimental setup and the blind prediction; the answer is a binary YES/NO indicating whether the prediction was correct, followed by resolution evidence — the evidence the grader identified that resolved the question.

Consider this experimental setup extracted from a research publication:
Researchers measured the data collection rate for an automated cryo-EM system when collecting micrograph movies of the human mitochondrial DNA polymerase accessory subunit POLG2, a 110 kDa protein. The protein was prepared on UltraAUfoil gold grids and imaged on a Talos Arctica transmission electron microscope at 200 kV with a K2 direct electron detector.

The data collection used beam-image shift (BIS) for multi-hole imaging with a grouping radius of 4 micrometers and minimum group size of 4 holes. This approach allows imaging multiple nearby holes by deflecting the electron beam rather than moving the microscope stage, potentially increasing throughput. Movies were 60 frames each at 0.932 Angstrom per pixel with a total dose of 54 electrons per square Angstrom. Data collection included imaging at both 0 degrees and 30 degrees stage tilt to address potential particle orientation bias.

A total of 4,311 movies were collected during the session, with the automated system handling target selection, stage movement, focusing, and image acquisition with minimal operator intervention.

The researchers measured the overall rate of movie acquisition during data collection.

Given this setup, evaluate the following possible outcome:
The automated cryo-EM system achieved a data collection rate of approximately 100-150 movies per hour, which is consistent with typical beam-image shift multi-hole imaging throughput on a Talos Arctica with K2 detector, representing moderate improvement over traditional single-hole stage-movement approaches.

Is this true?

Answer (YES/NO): YES